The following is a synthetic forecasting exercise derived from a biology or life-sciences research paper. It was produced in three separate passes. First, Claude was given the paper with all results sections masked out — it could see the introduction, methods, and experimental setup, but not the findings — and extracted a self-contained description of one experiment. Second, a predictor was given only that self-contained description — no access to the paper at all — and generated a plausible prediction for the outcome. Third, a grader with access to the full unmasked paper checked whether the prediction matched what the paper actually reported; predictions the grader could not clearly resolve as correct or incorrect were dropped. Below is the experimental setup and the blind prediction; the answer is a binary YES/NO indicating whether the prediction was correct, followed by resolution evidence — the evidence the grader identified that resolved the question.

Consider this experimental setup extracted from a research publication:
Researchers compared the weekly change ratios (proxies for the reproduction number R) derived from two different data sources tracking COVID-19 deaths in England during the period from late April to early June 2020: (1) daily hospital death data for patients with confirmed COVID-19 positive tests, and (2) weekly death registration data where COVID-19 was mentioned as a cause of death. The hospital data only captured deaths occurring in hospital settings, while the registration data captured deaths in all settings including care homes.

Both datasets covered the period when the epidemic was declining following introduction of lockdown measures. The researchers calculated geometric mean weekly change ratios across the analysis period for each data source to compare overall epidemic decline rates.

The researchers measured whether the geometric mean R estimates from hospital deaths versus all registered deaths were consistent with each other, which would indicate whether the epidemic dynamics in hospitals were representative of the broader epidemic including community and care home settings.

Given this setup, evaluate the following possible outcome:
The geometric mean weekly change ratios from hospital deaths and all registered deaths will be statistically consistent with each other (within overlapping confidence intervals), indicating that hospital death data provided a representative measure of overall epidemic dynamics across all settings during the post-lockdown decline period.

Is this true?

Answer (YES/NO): YES